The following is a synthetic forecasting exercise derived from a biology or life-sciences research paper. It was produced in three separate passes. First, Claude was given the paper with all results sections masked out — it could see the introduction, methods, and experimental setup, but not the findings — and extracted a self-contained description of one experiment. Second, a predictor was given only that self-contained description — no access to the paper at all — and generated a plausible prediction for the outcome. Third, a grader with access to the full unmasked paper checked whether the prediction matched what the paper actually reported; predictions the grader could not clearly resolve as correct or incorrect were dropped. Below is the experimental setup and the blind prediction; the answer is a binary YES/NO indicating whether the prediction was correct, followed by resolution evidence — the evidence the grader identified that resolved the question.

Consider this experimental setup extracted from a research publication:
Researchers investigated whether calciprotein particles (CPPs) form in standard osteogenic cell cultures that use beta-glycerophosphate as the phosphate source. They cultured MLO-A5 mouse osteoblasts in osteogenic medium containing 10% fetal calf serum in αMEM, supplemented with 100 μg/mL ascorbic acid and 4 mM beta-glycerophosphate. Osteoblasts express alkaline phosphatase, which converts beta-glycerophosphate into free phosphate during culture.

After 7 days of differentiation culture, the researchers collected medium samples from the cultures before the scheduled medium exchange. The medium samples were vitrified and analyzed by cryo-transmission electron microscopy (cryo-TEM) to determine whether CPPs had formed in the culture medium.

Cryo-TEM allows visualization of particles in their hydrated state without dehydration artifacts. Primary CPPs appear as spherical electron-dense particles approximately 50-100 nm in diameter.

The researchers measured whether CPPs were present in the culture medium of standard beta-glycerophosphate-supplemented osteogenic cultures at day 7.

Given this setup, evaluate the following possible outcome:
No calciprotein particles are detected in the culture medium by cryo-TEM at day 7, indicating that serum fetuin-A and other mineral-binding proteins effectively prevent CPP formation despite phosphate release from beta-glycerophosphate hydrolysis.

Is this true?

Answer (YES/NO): NO